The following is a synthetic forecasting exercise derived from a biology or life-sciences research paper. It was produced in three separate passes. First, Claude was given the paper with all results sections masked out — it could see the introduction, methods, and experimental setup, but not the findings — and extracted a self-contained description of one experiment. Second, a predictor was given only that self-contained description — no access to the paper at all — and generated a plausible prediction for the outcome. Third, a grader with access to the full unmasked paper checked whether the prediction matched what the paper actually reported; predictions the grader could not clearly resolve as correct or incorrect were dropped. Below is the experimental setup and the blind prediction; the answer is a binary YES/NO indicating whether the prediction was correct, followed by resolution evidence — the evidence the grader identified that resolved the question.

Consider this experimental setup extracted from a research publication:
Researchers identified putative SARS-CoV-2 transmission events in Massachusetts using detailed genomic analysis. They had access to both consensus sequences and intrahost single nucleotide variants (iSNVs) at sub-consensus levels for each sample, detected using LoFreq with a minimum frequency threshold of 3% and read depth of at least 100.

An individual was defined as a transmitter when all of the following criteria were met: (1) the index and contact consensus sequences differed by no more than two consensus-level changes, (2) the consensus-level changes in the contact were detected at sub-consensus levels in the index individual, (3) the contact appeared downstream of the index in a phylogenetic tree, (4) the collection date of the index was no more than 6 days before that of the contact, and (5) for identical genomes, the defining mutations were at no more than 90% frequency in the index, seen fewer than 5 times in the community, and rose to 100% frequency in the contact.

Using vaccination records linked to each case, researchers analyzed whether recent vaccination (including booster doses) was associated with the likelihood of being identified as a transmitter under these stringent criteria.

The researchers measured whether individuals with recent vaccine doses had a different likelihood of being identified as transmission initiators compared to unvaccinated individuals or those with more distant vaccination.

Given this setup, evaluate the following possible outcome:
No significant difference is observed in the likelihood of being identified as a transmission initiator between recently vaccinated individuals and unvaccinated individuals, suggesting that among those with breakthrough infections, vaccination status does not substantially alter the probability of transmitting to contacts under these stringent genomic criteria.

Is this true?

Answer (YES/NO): NO